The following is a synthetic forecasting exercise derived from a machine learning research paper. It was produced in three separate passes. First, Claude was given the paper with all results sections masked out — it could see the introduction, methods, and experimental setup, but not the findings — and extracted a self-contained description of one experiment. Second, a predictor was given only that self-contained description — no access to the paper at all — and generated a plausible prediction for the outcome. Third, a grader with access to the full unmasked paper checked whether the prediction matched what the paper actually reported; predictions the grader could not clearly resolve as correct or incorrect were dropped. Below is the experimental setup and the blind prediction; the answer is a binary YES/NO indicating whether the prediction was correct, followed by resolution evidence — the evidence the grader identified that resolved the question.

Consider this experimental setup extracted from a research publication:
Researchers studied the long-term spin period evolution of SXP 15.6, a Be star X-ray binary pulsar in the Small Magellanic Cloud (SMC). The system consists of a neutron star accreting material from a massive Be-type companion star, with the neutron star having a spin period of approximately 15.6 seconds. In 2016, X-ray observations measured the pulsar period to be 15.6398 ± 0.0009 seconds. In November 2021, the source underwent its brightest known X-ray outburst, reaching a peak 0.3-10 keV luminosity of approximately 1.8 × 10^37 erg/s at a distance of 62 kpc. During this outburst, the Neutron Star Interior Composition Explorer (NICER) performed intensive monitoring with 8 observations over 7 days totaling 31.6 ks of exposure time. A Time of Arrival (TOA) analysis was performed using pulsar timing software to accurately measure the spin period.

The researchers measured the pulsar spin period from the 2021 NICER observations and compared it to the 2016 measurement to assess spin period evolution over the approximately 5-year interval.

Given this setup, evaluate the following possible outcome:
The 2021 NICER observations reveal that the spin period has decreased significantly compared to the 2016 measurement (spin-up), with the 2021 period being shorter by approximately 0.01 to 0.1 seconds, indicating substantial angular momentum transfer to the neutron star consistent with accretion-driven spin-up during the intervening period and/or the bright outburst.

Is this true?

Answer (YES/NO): NO